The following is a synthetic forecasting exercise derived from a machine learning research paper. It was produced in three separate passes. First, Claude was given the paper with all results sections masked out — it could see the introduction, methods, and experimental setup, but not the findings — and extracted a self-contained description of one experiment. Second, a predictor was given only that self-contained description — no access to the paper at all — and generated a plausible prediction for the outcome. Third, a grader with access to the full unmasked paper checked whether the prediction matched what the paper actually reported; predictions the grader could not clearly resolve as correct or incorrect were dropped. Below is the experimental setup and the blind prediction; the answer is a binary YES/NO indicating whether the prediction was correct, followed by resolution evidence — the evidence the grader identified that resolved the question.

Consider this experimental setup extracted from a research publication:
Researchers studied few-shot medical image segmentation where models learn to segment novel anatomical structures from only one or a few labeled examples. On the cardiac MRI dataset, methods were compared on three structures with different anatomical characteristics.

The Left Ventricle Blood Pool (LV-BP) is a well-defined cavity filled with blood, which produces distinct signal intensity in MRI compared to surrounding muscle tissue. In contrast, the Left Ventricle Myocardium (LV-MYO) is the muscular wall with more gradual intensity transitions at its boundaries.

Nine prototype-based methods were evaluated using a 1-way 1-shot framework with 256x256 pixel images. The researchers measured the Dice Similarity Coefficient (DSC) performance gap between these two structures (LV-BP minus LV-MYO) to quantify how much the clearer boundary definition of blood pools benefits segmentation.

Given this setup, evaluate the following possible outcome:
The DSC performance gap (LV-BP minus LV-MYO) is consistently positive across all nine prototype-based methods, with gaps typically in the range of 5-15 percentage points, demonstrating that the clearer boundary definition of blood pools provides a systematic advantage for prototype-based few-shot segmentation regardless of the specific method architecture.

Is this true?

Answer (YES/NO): NO